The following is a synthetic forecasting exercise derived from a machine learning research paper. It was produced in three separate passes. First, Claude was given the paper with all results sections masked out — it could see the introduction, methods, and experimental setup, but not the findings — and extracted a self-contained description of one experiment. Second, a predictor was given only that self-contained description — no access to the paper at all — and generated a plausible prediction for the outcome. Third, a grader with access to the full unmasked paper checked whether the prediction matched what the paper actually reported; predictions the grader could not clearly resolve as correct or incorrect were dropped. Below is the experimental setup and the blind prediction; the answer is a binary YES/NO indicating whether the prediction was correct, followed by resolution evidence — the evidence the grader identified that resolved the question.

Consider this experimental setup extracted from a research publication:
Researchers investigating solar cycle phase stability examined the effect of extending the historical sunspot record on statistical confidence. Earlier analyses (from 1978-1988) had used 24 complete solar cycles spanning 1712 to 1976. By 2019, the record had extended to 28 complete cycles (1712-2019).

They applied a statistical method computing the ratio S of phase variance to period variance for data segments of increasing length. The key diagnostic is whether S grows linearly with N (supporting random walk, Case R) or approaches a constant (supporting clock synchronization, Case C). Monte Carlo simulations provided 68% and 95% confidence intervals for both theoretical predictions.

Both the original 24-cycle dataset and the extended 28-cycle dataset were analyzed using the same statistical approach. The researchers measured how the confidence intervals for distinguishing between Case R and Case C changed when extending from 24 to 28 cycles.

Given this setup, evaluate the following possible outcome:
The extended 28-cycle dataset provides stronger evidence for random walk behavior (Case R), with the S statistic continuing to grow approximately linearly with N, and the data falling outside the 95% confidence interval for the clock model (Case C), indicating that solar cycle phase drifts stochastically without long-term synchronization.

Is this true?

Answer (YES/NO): YES